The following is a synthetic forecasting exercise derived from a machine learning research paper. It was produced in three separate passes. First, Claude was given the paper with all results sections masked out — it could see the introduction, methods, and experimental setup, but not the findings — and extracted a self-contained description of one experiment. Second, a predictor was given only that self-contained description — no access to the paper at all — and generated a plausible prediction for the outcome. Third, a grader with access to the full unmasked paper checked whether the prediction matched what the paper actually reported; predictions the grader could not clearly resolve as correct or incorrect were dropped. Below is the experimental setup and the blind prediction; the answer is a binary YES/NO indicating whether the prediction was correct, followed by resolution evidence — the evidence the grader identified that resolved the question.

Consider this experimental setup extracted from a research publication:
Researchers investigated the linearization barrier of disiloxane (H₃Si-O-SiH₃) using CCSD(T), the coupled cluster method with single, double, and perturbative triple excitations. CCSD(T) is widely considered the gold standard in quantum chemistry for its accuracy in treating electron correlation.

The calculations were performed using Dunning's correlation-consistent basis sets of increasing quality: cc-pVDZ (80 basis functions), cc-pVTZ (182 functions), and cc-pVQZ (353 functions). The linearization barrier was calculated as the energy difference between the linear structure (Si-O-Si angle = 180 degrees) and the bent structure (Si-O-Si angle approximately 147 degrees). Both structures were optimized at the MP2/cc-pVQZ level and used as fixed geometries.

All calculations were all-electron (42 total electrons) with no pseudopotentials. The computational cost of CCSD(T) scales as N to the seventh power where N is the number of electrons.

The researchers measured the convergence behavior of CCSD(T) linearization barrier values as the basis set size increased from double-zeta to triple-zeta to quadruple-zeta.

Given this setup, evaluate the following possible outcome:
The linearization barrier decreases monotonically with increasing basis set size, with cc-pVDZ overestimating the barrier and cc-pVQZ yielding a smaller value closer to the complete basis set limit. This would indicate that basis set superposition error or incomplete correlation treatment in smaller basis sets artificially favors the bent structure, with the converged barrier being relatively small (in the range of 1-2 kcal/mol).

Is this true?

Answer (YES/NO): NO